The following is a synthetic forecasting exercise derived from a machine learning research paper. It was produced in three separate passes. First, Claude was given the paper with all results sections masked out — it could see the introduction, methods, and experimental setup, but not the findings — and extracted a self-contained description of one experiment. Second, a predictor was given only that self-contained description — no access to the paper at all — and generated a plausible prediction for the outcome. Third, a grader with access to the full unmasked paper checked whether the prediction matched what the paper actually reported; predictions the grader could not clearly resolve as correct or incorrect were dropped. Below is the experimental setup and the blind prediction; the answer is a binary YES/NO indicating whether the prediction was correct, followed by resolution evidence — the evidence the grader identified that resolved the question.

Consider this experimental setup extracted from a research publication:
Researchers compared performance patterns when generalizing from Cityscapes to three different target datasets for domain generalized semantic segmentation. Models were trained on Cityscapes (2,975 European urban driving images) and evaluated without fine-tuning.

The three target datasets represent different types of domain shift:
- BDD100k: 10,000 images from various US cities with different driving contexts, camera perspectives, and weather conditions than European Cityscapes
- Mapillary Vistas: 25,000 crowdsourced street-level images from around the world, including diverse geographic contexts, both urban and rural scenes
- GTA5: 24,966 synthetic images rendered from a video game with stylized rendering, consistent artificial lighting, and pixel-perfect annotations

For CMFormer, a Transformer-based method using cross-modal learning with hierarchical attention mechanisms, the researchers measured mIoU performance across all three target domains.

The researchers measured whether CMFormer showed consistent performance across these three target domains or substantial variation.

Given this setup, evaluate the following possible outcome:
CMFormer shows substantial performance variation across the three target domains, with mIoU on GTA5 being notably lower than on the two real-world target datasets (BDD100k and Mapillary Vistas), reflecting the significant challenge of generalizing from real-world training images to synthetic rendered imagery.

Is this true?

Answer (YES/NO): NO